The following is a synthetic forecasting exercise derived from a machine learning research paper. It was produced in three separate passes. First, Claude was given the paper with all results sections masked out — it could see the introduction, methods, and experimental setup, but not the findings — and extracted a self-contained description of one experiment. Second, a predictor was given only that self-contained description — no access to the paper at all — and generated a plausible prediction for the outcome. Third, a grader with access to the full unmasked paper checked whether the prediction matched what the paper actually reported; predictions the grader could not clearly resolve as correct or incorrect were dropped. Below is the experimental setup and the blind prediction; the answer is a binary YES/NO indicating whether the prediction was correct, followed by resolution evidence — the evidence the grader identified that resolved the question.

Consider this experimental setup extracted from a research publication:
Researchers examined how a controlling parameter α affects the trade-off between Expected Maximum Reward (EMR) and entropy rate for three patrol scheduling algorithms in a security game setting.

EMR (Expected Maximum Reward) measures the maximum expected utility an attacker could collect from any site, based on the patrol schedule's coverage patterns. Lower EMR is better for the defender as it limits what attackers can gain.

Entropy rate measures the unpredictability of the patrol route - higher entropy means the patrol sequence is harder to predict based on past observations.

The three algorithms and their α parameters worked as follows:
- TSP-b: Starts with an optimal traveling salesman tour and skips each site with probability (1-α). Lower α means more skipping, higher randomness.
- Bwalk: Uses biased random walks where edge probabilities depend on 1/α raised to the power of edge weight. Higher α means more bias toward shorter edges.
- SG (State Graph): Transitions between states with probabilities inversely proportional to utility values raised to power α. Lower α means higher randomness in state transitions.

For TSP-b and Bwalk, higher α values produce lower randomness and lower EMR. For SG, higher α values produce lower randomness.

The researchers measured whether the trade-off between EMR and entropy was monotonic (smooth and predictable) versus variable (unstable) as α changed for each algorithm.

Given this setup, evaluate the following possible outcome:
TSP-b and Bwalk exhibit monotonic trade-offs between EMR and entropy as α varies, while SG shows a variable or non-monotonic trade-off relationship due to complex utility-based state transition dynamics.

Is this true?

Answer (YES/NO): YES